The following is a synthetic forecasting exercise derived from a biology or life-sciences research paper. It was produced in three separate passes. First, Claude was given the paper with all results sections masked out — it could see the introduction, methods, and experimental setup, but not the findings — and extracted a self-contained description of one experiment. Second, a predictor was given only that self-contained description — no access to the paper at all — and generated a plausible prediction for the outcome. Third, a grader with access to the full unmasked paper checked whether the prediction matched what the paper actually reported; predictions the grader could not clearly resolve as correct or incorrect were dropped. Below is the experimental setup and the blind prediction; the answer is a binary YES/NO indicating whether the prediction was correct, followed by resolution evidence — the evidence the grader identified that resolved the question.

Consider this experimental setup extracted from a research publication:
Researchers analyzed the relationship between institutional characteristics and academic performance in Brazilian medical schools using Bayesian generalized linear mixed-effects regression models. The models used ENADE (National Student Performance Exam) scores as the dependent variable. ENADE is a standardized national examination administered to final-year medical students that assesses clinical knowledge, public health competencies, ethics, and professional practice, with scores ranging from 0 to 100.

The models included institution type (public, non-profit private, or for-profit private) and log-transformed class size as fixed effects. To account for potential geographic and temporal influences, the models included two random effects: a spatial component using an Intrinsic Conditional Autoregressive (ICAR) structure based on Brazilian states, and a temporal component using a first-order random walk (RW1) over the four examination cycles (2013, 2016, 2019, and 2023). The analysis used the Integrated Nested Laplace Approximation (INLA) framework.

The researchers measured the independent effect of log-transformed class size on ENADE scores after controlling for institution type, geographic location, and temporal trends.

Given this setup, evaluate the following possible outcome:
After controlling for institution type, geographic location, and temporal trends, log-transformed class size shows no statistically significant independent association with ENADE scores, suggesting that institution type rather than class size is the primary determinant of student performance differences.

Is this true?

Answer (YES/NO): YES